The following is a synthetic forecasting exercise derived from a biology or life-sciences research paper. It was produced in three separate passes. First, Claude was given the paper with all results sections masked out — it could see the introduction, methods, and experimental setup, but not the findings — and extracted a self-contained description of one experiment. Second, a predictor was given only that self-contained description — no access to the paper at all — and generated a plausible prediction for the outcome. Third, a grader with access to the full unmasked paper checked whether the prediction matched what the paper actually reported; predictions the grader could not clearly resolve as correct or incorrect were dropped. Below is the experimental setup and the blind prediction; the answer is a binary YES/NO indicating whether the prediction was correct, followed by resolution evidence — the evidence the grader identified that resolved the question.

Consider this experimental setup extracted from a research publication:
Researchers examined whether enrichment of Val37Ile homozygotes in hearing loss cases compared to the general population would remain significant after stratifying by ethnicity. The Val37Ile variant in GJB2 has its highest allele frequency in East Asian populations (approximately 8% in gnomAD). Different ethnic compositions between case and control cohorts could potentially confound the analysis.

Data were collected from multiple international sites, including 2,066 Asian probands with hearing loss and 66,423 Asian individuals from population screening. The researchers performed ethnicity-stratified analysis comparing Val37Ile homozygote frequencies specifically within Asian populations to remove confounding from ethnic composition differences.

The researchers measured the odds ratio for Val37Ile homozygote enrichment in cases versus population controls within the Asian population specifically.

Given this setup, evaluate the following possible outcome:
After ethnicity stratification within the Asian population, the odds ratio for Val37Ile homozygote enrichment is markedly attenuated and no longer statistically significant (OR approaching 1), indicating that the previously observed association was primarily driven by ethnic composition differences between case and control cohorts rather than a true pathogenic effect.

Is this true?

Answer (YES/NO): NO